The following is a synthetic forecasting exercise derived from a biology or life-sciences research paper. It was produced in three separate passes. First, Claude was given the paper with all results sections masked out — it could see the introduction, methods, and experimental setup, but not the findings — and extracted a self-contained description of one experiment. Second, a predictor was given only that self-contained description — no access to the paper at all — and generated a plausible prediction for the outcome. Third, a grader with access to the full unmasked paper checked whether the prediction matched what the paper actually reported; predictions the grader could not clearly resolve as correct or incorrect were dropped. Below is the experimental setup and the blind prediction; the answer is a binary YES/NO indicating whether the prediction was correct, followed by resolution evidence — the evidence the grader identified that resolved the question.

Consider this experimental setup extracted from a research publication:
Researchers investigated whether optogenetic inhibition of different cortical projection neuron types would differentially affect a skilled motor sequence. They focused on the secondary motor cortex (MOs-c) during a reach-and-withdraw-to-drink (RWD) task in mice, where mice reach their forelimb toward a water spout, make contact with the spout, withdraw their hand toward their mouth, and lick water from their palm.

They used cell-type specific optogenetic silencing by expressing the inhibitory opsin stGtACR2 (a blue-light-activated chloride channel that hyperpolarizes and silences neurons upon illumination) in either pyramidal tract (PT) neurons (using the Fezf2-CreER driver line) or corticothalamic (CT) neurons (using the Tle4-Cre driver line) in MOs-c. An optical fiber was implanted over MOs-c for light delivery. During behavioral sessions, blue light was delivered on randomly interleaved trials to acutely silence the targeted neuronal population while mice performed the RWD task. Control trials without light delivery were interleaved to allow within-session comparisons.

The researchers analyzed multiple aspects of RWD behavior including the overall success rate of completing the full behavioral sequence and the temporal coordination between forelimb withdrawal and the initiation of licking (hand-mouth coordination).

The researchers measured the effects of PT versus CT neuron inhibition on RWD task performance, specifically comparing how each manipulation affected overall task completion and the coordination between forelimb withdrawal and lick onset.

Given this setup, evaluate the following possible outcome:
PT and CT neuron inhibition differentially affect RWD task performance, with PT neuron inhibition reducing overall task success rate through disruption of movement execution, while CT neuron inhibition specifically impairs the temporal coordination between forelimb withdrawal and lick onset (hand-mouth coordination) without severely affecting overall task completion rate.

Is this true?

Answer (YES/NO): NO